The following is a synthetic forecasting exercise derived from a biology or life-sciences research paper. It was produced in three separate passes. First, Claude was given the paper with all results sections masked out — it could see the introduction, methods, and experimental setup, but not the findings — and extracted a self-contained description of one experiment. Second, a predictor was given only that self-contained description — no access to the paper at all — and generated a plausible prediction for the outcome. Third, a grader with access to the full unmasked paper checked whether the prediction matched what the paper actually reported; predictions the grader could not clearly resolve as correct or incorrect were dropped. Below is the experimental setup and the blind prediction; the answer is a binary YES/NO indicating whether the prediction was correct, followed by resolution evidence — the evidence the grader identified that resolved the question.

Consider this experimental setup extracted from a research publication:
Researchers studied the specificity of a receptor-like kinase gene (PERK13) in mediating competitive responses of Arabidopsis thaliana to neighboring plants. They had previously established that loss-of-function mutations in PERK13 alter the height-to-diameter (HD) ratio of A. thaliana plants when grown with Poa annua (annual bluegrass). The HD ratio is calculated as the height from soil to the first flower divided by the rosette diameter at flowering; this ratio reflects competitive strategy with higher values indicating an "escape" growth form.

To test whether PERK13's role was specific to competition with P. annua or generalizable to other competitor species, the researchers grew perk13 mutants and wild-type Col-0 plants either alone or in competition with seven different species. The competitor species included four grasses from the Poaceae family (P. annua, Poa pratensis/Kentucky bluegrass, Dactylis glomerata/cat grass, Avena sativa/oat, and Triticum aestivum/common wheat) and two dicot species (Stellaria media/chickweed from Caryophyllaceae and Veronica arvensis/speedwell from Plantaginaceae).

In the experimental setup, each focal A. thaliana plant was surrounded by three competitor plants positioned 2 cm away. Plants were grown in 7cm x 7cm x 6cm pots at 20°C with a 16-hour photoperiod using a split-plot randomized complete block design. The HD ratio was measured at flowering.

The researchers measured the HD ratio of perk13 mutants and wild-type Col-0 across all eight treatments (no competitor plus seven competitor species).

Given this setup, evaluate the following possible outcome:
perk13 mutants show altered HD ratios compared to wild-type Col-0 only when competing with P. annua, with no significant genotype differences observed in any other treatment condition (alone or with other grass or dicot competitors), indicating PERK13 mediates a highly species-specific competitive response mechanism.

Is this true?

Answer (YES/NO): NO